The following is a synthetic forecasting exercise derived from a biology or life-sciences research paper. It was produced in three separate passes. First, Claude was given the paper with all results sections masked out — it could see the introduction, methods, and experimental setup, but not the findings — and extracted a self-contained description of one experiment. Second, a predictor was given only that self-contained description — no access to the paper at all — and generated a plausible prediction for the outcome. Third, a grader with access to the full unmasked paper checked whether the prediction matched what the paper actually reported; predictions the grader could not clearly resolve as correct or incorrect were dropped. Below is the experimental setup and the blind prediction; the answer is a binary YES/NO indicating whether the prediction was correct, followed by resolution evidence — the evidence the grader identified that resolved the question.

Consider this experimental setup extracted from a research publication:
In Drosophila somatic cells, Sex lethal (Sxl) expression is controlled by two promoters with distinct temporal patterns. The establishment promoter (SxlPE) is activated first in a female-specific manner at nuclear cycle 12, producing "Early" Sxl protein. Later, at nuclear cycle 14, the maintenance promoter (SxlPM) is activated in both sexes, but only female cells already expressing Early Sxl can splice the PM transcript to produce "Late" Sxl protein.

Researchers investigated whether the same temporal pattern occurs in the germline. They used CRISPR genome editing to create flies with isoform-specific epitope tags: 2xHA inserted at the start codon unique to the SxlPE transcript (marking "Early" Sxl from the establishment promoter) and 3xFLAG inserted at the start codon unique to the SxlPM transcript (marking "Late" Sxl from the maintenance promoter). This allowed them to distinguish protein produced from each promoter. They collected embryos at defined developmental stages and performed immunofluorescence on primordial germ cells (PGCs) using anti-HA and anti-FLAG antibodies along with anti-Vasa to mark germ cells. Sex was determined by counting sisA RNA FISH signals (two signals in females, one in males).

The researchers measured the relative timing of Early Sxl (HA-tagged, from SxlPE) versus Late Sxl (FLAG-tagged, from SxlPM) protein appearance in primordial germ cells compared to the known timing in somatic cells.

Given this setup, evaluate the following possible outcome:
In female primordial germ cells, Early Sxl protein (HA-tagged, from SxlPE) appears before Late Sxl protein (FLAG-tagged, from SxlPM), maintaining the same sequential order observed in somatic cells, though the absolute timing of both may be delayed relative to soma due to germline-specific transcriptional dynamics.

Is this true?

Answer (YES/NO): NO